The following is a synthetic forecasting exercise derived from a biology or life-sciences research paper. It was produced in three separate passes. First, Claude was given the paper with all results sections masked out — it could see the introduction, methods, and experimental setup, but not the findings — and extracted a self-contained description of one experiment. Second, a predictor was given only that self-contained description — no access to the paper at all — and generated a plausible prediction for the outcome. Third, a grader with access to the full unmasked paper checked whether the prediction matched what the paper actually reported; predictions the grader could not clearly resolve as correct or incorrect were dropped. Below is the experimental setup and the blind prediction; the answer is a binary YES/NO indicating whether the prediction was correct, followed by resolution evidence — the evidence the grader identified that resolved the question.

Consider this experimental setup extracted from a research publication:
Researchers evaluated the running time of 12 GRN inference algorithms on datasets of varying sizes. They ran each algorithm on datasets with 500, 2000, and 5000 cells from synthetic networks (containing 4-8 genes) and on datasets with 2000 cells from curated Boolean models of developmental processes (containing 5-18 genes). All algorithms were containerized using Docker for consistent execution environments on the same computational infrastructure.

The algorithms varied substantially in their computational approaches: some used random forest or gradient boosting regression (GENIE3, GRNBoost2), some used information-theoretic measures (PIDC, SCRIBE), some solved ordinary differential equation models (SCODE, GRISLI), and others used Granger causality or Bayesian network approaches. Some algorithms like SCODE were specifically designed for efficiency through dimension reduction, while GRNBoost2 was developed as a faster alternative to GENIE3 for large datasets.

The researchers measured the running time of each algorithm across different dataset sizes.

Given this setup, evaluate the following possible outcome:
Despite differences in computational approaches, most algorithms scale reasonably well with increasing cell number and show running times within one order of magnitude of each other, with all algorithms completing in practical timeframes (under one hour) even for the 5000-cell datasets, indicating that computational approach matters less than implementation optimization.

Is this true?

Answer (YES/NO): NO